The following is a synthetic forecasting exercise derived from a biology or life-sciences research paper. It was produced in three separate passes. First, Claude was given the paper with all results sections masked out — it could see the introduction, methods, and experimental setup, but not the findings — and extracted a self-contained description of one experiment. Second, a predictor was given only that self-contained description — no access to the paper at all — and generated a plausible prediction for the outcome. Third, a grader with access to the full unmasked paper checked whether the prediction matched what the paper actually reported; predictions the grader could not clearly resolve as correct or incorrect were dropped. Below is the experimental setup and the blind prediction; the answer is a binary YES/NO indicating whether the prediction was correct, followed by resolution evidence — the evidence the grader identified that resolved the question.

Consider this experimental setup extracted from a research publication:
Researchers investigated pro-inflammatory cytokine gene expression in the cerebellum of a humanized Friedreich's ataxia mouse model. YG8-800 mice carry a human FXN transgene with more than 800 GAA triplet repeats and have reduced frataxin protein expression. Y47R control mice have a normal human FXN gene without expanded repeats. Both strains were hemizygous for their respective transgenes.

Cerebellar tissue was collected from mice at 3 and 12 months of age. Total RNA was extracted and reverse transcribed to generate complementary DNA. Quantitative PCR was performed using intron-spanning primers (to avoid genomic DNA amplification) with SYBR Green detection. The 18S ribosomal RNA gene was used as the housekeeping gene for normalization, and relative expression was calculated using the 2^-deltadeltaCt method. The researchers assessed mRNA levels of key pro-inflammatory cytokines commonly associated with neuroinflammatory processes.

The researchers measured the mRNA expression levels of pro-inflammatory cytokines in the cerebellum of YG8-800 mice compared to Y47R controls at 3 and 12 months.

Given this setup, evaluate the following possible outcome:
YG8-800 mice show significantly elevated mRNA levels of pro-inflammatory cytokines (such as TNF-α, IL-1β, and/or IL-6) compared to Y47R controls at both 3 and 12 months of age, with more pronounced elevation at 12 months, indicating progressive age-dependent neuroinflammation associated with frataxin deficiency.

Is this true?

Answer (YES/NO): NO